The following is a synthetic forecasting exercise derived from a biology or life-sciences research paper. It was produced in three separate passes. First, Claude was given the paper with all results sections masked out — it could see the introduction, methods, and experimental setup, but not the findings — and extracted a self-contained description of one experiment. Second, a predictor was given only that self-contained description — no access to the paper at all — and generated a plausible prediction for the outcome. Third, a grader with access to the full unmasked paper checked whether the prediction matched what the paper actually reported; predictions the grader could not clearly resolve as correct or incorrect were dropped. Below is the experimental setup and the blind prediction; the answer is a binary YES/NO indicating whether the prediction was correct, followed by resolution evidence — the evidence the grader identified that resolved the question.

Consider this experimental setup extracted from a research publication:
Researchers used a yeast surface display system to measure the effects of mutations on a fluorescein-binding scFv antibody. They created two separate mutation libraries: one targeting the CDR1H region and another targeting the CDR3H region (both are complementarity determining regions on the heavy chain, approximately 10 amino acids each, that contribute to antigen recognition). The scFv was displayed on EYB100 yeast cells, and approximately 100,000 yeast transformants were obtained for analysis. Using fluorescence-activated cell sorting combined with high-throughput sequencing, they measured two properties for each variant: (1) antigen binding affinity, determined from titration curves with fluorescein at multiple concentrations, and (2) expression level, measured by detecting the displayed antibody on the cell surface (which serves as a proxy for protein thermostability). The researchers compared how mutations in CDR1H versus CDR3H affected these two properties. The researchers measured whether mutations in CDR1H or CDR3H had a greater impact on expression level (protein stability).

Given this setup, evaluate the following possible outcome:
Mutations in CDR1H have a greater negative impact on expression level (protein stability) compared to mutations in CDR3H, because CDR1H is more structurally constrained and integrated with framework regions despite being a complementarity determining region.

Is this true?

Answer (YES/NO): YES